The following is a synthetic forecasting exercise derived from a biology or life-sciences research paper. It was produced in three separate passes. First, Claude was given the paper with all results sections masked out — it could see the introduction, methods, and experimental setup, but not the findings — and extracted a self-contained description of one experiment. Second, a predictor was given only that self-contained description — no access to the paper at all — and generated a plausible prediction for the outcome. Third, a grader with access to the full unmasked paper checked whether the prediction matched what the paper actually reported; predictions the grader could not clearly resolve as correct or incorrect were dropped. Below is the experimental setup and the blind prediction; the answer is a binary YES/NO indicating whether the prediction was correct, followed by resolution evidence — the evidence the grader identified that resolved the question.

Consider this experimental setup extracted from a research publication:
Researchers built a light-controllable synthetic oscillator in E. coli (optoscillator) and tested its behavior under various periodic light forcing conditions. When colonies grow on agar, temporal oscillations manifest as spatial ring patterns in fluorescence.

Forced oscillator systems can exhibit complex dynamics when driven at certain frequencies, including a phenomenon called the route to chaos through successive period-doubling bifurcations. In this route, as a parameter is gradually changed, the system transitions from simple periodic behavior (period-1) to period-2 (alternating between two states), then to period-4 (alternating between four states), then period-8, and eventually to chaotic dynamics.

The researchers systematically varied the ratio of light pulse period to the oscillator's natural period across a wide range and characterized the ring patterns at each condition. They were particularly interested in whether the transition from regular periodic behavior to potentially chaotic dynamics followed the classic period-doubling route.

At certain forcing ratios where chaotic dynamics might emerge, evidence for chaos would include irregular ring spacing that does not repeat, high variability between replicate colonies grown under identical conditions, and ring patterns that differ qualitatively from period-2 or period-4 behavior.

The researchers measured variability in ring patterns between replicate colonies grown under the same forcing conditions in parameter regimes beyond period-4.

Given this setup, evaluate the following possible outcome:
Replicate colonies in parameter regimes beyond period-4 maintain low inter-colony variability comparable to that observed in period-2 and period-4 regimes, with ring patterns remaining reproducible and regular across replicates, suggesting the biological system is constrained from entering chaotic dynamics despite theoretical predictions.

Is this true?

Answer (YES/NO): NO